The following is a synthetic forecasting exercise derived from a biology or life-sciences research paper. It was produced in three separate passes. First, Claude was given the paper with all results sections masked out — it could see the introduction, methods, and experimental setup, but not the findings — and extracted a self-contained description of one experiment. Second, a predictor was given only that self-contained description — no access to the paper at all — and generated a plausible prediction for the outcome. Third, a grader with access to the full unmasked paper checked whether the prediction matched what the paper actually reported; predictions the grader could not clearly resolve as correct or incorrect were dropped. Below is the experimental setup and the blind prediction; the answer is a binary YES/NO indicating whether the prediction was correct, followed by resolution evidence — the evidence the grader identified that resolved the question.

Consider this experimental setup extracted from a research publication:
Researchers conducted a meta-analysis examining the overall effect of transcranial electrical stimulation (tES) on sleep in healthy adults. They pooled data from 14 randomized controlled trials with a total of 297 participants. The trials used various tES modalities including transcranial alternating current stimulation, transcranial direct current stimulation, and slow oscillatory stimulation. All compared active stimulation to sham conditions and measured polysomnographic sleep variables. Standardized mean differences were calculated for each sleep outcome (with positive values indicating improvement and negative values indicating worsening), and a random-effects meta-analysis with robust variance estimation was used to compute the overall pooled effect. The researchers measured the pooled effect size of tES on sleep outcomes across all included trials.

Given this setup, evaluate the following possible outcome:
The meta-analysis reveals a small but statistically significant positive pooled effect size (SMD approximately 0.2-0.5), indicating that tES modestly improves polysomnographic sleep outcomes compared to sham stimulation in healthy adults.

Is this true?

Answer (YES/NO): NO